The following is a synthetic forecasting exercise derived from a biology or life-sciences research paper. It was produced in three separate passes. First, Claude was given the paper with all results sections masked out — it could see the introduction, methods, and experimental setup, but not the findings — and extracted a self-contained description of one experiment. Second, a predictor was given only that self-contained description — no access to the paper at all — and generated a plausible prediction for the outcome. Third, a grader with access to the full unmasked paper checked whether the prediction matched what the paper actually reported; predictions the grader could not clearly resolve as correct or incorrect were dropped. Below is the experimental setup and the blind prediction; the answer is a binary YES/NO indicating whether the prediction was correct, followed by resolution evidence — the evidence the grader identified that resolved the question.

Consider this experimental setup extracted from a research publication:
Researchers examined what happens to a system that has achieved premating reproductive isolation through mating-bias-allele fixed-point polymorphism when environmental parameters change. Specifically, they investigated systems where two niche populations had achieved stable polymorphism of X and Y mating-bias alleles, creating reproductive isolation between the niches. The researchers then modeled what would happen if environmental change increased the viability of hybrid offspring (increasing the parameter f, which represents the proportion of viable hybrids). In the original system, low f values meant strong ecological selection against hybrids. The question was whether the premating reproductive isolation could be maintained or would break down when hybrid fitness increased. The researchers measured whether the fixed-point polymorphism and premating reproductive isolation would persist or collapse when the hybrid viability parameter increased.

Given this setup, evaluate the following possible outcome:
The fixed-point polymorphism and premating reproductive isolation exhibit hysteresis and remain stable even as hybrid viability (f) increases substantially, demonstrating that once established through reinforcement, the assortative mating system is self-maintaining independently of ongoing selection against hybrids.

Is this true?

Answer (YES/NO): NO